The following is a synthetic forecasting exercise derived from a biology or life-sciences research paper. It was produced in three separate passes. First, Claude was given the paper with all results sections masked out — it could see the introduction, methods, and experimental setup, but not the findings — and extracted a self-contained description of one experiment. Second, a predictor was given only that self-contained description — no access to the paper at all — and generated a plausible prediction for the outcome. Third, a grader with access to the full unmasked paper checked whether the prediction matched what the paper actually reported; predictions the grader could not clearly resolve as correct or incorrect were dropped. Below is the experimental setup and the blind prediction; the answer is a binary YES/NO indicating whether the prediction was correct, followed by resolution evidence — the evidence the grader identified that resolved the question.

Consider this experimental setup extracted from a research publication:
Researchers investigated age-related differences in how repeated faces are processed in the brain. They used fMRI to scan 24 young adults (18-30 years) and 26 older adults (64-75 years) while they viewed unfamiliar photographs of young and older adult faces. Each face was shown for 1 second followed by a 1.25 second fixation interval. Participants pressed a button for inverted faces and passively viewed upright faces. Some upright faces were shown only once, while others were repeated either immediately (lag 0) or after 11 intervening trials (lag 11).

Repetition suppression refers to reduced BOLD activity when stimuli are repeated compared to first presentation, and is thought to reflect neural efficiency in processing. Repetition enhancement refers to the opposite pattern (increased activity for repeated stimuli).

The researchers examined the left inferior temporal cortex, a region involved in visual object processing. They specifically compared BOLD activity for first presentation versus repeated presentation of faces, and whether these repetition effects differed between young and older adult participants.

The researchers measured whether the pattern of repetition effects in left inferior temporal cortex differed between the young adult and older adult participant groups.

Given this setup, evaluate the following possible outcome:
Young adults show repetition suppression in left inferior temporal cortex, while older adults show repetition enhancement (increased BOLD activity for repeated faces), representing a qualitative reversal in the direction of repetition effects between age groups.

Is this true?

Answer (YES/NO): NO